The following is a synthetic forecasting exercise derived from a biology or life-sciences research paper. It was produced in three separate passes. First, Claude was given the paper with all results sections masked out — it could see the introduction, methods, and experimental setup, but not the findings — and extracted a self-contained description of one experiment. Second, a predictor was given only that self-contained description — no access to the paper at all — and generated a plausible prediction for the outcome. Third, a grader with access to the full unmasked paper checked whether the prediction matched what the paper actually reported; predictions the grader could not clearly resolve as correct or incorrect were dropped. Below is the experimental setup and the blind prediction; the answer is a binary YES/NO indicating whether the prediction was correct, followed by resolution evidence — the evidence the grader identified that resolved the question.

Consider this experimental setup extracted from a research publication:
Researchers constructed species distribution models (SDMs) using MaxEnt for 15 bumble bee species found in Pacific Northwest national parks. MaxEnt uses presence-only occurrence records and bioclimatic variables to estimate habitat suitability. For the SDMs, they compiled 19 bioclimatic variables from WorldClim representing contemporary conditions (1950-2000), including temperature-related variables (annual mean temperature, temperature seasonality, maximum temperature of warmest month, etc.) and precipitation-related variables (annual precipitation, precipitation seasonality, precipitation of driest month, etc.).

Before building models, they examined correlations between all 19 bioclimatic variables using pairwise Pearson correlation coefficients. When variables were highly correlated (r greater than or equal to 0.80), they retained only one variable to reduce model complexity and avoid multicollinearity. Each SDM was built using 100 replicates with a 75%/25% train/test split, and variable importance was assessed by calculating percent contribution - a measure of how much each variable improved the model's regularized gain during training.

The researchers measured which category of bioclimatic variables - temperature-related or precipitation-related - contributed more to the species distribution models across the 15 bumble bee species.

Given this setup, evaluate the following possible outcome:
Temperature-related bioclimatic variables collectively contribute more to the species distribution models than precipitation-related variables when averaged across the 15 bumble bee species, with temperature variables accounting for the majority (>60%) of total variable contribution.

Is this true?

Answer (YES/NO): NO